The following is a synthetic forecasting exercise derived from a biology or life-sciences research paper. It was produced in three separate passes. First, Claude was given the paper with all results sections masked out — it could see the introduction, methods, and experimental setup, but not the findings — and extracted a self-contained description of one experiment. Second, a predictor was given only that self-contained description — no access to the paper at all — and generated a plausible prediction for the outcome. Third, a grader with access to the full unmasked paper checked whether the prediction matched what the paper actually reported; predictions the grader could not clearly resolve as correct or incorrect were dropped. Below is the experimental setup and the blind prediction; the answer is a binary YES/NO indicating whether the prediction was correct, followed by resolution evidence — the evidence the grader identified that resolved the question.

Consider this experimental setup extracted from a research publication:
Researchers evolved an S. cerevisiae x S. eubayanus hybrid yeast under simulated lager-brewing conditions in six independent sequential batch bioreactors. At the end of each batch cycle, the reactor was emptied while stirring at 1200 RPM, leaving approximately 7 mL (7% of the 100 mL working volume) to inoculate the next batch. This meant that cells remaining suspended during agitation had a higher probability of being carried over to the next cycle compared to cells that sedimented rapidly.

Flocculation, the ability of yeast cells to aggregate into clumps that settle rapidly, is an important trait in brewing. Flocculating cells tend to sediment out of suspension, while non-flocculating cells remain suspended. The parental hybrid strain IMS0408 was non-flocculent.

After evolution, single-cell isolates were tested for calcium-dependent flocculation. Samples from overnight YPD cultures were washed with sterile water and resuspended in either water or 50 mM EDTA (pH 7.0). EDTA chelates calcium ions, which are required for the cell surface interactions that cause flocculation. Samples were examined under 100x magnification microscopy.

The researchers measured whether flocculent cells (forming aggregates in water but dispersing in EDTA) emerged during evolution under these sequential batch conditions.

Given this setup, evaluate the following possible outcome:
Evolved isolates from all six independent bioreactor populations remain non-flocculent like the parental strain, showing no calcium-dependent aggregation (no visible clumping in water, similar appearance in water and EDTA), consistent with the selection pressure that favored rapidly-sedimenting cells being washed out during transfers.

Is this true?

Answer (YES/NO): NO